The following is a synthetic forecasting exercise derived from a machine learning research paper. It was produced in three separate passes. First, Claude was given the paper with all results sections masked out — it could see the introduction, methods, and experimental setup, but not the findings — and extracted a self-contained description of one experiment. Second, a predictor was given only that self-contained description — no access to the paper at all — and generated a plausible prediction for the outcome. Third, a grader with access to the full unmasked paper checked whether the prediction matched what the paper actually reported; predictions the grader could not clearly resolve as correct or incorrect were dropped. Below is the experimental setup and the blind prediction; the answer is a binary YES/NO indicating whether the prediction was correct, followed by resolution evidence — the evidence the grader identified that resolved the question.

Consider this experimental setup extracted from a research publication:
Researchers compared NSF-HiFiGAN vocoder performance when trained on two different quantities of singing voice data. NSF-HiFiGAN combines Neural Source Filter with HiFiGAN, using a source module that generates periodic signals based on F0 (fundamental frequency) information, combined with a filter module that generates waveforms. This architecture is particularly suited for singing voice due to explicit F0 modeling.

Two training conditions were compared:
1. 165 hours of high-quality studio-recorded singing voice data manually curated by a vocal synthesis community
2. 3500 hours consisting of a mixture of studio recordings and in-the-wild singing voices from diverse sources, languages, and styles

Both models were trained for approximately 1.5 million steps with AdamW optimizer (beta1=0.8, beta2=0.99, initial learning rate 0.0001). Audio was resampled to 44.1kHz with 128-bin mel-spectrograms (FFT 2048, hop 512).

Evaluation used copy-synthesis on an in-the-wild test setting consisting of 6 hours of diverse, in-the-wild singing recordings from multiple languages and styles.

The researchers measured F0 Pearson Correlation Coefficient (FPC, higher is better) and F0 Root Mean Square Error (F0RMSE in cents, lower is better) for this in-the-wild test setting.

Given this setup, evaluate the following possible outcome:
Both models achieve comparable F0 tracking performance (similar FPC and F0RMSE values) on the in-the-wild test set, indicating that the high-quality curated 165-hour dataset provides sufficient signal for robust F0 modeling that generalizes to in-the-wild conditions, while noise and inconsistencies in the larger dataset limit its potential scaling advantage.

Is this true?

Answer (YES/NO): NO